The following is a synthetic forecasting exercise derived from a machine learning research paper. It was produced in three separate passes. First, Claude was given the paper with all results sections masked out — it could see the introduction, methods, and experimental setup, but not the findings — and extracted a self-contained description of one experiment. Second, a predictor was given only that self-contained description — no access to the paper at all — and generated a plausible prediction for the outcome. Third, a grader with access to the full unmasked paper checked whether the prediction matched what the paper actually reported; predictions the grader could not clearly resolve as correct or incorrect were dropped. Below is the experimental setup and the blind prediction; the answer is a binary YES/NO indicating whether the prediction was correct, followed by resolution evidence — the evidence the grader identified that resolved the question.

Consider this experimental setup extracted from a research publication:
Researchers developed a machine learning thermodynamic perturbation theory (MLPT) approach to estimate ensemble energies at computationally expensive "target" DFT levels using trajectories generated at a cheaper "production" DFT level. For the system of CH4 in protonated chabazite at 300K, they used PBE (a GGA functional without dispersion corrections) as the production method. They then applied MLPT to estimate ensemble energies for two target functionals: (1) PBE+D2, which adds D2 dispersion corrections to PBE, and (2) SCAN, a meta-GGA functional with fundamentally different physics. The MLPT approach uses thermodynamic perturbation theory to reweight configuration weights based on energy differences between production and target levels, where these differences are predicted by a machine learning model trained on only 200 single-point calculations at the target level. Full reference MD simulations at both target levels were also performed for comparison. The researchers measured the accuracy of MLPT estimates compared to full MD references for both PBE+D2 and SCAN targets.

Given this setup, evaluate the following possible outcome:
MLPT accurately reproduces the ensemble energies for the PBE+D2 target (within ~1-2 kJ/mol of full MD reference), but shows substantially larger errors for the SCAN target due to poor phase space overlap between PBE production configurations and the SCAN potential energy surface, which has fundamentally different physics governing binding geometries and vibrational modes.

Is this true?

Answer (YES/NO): YES